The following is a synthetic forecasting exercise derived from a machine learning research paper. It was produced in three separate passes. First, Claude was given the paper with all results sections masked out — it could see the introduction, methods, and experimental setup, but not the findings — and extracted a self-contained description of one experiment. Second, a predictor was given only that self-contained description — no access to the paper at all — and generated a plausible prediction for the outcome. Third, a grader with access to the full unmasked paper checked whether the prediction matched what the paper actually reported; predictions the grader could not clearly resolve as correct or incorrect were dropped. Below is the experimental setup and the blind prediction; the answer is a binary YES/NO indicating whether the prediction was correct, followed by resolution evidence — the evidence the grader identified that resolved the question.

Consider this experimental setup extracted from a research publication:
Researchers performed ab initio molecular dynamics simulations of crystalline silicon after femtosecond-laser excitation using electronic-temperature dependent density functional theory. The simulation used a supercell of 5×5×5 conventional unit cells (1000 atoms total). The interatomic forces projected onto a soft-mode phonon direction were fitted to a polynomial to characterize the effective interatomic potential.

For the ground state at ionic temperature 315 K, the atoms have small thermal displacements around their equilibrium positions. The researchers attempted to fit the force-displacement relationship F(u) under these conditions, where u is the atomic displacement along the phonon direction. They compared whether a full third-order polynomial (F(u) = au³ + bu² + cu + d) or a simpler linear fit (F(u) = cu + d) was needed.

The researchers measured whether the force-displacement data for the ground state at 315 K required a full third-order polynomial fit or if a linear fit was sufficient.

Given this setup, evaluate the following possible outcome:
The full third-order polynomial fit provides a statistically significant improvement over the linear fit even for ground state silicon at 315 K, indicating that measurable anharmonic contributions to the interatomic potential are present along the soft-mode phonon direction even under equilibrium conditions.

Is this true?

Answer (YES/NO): NO